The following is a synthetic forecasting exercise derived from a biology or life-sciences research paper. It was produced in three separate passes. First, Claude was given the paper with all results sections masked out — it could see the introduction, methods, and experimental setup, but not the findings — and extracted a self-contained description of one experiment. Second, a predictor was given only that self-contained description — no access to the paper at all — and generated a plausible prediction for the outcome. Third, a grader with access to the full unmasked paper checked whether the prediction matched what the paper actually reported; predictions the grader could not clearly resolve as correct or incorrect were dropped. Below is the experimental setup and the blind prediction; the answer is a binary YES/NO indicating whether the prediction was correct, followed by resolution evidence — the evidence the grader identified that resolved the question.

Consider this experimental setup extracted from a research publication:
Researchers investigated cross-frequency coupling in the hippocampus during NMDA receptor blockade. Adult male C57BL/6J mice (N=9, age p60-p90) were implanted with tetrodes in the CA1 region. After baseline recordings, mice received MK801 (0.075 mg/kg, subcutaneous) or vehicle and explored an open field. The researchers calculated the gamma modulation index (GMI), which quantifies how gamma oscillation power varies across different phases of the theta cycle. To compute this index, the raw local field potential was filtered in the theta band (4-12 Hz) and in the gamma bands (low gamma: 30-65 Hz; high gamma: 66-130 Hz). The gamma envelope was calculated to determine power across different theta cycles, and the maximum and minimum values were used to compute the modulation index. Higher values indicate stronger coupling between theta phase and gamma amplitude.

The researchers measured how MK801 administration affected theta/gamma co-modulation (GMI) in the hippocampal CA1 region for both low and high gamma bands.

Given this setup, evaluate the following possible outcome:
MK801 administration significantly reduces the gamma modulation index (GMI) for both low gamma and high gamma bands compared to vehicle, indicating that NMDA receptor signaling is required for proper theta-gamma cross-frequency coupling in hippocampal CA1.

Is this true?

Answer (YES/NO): NO